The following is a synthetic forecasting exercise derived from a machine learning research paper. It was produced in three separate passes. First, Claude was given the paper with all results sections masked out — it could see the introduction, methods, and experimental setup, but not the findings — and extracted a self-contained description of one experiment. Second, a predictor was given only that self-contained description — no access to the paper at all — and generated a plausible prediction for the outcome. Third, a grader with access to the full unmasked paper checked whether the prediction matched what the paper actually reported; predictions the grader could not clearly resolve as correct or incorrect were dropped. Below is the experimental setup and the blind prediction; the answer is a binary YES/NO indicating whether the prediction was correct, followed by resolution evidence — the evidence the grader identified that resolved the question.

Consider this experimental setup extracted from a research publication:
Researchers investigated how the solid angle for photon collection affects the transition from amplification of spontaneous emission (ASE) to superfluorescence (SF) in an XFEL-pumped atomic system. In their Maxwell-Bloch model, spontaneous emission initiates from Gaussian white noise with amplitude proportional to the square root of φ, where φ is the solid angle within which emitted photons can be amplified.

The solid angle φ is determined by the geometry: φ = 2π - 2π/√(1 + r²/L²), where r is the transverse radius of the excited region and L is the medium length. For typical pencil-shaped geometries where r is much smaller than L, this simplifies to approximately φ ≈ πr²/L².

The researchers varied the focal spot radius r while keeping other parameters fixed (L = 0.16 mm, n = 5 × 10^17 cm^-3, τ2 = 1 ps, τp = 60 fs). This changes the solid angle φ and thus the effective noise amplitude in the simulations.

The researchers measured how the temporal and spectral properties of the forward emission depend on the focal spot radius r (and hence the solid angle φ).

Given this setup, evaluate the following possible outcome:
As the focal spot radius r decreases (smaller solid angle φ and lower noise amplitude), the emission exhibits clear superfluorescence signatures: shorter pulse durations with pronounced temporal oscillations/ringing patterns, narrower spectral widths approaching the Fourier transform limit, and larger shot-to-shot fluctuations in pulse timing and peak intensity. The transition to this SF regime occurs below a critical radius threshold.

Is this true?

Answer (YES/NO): NO